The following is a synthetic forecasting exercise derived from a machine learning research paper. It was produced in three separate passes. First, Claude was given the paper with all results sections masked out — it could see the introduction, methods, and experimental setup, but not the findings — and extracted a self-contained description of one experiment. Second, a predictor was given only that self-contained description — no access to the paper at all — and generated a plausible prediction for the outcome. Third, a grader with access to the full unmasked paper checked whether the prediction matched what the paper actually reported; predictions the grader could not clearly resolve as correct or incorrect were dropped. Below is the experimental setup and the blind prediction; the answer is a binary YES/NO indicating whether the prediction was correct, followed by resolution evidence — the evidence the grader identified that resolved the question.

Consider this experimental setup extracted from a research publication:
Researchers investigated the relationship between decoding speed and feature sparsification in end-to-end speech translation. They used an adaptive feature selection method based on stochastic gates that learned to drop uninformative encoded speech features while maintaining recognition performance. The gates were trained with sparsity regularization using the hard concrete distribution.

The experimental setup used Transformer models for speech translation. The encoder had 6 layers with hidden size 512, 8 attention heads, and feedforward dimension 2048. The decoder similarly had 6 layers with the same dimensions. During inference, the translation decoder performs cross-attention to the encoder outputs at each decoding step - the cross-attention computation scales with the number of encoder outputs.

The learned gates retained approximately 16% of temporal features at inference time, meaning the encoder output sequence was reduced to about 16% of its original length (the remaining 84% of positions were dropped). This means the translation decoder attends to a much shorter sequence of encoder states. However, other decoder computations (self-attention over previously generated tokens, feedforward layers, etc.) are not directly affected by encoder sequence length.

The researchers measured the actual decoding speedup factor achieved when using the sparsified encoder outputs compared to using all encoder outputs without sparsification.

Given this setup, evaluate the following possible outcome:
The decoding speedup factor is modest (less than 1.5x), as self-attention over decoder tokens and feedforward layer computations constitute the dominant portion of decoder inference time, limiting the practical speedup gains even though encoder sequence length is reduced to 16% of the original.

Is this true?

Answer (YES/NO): NO